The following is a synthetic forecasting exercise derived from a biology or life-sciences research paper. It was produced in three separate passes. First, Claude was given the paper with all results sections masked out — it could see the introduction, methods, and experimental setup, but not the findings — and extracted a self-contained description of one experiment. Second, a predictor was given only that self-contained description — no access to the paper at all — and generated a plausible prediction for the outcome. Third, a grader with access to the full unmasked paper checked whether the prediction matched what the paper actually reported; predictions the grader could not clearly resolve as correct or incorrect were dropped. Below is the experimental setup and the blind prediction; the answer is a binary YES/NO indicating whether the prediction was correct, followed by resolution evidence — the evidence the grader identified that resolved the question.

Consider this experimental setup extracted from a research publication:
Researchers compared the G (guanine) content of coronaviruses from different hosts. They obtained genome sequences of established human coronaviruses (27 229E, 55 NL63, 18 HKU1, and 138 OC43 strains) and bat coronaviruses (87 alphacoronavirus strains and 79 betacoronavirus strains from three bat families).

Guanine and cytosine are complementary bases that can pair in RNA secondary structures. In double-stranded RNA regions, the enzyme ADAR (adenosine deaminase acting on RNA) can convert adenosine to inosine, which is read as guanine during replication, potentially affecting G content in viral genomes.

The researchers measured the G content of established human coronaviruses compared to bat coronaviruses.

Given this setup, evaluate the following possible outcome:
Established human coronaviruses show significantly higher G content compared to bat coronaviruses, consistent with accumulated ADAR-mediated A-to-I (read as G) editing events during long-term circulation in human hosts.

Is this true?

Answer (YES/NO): NO